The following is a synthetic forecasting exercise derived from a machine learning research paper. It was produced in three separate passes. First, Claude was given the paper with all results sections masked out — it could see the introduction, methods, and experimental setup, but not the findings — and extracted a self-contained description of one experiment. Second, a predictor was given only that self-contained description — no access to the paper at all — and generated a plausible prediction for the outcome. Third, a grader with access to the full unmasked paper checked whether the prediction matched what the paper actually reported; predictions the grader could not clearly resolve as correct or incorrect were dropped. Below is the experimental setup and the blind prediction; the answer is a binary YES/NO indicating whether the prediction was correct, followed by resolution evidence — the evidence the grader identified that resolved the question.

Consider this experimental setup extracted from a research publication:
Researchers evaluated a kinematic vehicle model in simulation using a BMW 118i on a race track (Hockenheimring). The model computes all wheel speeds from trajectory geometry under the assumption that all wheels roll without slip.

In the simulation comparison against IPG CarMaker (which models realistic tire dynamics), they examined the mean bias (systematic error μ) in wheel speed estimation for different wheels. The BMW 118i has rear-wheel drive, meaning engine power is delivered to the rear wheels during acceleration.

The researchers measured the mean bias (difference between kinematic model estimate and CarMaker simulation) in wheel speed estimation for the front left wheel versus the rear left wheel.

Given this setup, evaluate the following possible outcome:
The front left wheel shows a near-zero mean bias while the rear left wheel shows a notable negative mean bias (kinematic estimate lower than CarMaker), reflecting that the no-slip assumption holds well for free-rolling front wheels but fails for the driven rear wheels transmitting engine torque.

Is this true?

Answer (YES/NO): NO